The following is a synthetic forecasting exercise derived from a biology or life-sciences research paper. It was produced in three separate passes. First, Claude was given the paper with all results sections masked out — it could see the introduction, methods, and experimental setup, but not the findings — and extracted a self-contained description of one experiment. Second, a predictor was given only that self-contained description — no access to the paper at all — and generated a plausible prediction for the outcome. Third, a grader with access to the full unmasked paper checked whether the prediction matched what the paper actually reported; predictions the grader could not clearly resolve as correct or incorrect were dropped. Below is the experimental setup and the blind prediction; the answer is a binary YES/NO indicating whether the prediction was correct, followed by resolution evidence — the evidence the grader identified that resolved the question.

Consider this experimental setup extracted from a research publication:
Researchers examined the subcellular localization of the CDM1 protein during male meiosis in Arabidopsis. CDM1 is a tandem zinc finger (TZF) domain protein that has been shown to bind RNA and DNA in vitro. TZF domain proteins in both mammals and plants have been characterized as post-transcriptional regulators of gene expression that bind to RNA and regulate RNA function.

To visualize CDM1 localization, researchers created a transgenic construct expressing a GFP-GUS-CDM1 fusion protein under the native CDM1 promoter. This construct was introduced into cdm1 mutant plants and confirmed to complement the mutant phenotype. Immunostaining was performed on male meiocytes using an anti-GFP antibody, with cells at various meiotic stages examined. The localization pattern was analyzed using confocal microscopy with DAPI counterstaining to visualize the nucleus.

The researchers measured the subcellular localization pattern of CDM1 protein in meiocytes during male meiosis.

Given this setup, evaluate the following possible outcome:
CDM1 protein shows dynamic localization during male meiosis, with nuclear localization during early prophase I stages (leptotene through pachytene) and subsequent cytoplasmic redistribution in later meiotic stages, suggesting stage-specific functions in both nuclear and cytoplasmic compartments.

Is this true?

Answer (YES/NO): NO